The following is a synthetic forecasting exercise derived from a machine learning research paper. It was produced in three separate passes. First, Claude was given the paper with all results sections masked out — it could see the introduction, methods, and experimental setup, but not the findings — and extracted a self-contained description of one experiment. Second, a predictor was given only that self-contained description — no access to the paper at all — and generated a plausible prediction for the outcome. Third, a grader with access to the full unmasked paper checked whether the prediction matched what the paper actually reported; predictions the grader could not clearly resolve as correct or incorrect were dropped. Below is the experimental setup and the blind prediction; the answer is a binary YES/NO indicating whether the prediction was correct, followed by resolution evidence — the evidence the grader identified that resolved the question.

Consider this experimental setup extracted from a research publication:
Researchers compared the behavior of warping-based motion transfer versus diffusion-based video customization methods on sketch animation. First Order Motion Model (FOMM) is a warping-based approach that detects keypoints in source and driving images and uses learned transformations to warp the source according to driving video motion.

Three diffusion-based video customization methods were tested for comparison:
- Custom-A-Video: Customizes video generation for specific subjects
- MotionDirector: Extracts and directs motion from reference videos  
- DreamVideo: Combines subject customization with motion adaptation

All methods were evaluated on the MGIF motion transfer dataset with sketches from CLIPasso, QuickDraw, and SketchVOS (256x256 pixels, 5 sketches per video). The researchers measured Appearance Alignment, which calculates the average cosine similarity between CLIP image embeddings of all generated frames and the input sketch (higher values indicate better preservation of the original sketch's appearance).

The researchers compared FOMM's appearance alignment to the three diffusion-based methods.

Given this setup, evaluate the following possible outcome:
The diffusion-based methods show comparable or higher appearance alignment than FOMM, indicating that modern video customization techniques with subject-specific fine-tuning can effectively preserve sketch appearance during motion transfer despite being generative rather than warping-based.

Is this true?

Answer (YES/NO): NO